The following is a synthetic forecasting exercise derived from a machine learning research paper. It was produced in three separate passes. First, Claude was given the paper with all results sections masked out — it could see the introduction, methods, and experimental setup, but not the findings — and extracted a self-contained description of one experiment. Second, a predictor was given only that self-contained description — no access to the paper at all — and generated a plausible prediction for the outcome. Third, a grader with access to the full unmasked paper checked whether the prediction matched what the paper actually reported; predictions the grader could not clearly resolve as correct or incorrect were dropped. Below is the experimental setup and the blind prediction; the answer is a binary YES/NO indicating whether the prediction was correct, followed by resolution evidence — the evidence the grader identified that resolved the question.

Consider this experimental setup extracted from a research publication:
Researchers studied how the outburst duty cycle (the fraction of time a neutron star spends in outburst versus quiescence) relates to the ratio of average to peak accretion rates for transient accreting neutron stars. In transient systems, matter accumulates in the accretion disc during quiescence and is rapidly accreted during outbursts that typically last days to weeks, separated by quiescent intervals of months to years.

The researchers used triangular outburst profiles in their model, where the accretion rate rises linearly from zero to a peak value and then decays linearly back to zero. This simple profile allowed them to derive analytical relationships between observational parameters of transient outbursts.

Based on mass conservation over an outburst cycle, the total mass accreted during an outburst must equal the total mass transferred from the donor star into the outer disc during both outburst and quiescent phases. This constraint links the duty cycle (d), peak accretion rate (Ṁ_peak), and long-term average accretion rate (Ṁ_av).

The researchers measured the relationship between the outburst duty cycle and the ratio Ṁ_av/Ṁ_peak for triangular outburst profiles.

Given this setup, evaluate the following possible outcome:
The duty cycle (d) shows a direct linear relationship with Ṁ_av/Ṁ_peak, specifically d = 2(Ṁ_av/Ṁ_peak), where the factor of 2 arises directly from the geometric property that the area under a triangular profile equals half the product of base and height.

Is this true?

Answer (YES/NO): YES